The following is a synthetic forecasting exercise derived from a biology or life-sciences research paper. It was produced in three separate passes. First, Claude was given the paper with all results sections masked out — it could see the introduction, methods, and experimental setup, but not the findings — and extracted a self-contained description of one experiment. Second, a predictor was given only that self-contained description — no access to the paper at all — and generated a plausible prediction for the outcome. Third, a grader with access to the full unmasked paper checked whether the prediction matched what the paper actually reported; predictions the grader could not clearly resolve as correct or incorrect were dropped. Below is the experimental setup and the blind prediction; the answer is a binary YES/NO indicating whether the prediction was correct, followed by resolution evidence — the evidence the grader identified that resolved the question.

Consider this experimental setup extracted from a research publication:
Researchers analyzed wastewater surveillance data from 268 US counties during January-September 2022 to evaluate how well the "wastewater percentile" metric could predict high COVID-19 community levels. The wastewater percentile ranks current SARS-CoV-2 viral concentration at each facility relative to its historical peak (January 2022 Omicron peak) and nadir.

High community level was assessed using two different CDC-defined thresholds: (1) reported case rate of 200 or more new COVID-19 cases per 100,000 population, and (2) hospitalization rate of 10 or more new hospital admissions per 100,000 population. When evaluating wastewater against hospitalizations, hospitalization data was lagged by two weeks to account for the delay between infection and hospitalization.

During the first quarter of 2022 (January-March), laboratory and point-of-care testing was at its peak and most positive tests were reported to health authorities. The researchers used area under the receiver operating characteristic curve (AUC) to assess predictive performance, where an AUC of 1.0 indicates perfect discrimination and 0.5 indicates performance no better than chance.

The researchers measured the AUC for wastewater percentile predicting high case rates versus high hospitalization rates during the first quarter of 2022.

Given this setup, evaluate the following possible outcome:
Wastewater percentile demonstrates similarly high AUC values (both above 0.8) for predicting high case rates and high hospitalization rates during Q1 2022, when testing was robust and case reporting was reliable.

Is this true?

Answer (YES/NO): NO